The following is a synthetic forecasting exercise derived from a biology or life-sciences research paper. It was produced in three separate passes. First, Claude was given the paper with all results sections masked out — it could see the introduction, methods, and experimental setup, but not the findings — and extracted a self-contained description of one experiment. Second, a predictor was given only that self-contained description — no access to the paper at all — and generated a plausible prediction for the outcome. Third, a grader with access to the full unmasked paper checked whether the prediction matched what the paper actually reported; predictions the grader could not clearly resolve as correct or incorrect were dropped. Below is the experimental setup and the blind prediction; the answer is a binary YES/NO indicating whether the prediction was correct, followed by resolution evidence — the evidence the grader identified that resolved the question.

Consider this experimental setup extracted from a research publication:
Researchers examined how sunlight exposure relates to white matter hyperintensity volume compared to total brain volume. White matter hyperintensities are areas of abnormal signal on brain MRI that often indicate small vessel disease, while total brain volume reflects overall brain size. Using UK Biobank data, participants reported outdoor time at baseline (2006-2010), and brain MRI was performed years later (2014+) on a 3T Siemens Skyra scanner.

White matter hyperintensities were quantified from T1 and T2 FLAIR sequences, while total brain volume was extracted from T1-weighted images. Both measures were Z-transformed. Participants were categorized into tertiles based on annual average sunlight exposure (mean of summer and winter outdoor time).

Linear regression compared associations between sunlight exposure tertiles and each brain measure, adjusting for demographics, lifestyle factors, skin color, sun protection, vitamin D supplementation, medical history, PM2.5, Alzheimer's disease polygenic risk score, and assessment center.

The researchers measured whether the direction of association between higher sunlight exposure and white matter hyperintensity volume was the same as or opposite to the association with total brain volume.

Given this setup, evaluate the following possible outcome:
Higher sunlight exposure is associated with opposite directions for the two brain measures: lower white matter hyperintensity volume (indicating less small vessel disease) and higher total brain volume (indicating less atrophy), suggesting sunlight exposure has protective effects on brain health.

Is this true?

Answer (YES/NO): NO